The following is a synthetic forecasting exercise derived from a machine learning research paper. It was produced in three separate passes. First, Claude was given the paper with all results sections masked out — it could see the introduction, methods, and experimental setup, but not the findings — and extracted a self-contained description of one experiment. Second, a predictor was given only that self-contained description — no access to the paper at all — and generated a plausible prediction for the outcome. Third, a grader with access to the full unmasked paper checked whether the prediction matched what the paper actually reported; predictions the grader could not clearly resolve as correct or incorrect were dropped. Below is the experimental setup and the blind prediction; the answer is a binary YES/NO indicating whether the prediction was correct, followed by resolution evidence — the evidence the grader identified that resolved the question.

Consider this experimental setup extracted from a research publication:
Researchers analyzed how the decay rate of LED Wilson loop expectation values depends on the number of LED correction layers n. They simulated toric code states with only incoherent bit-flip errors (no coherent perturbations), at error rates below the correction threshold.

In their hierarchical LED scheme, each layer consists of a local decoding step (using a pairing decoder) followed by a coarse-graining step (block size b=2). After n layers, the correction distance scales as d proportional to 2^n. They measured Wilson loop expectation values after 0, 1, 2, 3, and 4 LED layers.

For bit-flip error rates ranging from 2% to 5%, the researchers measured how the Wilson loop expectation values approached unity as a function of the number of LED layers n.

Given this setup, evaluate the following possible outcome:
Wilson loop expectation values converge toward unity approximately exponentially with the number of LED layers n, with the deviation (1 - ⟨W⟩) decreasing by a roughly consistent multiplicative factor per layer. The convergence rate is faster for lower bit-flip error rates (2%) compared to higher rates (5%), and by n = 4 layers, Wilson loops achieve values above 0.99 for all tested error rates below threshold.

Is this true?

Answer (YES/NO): NO